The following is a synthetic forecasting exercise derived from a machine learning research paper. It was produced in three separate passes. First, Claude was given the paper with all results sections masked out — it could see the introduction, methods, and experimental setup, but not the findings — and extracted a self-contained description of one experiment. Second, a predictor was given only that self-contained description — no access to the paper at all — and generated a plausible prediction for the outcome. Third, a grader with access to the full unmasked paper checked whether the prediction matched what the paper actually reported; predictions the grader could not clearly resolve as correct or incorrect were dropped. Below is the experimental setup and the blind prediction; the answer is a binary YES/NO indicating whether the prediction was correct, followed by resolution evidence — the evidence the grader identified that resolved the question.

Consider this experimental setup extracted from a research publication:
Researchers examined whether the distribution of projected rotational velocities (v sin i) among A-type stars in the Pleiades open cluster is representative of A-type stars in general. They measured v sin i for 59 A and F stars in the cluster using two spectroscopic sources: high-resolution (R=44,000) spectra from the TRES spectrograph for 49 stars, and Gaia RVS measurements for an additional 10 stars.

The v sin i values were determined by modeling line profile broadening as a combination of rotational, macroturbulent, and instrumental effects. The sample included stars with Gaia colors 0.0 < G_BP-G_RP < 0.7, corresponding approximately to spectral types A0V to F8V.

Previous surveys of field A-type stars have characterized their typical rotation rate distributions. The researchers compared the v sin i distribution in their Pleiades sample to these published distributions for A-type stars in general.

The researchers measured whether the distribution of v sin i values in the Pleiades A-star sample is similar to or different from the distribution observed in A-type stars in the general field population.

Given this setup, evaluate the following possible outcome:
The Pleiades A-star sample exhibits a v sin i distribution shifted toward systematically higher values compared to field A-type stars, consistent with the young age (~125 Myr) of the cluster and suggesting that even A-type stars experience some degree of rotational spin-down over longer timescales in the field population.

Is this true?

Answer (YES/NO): NO